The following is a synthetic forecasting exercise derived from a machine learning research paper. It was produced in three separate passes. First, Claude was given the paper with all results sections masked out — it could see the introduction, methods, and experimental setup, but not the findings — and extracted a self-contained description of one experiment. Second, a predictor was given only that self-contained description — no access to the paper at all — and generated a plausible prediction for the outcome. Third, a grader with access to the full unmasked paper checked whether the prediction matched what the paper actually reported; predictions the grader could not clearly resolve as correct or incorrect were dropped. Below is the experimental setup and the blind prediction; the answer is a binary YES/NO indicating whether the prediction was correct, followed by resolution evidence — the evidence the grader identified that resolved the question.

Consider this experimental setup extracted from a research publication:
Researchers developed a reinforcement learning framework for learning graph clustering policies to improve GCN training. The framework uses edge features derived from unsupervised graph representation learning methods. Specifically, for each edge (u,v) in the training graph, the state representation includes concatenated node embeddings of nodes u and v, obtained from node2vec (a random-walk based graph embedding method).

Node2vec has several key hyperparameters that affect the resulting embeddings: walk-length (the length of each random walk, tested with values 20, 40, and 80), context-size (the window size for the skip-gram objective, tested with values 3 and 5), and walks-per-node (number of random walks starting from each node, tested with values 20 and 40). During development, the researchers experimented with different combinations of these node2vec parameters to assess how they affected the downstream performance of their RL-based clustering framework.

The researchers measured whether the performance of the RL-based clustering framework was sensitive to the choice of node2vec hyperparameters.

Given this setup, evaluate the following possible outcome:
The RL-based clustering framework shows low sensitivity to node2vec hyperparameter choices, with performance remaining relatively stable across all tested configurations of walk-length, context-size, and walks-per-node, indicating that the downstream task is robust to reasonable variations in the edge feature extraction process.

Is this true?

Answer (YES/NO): YES